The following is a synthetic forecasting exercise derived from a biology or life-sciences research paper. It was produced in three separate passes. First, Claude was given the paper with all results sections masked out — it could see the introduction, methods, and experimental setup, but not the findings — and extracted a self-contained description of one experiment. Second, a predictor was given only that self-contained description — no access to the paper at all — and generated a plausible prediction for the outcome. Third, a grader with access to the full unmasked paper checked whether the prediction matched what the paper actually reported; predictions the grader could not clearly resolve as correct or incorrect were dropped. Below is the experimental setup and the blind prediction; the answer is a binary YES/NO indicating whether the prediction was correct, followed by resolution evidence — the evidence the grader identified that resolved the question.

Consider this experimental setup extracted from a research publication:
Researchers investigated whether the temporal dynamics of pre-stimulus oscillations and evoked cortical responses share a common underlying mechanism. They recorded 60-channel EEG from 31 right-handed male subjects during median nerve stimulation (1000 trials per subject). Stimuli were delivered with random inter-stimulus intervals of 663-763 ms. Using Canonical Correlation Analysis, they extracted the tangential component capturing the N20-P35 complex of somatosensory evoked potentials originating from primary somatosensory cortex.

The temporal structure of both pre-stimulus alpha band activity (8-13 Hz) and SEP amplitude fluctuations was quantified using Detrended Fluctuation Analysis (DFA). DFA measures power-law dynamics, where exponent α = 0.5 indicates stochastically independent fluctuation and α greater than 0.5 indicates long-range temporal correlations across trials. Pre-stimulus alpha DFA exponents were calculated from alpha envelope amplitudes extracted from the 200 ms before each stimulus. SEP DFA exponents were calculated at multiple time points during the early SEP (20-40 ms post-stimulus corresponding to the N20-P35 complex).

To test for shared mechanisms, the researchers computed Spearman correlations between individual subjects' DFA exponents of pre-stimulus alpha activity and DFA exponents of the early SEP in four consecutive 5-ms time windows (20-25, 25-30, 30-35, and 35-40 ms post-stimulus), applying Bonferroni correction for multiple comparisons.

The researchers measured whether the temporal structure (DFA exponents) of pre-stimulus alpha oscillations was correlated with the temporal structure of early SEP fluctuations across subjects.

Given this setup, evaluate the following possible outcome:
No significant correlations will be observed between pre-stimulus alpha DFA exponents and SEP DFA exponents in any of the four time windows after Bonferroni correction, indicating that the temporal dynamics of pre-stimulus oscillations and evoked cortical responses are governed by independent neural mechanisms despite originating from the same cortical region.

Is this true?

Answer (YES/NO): NO